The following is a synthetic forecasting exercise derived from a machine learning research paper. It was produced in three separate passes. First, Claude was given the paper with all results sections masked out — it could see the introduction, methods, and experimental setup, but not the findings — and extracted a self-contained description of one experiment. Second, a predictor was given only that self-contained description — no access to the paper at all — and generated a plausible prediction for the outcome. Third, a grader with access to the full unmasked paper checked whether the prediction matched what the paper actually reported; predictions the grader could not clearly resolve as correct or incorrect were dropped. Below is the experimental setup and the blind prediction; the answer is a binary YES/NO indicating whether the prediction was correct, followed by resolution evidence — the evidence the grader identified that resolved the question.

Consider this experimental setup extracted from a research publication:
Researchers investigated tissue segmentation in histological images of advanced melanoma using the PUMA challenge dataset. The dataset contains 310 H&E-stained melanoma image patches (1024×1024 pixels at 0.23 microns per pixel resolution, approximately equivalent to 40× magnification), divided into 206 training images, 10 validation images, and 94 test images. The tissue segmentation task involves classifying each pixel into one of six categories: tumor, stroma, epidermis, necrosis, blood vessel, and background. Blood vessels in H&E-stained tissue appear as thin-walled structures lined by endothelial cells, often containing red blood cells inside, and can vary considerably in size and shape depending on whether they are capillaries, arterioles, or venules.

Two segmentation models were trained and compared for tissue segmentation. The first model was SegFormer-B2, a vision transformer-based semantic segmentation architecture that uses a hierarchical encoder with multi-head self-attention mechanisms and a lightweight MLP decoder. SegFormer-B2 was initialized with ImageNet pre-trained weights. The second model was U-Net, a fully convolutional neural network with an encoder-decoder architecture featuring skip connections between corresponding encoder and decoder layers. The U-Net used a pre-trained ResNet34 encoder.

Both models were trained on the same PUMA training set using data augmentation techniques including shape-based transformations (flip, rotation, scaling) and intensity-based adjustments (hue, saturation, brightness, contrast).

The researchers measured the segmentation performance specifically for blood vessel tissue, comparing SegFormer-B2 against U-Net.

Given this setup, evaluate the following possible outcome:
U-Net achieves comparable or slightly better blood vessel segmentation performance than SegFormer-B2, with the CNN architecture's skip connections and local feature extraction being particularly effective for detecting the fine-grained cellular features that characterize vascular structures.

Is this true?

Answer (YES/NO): NO